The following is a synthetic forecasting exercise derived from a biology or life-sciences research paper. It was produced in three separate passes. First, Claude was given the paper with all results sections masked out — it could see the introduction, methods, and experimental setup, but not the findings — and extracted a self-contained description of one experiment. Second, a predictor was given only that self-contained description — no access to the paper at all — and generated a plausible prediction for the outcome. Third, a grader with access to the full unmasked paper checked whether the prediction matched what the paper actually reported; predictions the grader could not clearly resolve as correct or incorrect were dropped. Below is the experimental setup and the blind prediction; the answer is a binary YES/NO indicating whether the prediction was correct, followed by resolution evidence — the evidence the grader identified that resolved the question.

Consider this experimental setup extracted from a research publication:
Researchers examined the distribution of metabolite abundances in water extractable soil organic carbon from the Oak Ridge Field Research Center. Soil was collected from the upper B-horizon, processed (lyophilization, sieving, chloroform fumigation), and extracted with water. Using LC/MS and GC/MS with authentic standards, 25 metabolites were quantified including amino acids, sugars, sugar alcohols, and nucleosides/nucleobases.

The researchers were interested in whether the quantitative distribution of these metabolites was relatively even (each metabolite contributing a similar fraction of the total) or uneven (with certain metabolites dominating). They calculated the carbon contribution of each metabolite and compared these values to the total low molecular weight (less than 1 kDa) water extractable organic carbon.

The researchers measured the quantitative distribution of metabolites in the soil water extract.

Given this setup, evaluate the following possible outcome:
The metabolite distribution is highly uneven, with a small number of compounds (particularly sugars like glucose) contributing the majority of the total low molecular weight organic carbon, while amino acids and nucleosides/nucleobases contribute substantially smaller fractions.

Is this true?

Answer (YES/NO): NO